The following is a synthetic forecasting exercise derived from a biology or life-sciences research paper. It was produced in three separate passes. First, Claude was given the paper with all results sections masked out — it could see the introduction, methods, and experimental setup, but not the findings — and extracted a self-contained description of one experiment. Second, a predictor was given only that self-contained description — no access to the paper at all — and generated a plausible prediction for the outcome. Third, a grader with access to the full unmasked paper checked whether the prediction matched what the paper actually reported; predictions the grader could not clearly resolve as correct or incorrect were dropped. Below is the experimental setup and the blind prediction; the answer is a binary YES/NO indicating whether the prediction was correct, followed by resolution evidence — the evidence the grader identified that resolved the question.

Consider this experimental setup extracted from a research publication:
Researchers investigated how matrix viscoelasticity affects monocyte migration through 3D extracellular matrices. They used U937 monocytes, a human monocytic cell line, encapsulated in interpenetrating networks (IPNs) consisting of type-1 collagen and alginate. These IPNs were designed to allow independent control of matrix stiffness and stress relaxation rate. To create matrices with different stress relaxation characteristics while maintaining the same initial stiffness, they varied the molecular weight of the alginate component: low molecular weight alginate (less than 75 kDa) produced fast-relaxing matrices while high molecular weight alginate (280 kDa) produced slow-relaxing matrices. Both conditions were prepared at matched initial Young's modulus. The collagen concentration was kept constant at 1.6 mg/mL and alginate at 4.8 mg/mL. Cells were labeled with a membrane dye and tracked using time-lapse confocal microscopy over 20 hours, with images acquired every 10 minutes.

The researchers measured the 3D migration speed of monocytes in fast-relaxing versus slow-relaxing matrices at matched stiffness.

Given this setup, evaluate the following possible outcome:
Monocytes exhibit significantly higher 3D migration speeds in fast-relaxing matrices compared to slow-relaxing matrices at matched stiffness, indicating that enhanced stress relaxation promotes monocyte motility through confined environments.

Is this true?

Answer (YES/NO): YES